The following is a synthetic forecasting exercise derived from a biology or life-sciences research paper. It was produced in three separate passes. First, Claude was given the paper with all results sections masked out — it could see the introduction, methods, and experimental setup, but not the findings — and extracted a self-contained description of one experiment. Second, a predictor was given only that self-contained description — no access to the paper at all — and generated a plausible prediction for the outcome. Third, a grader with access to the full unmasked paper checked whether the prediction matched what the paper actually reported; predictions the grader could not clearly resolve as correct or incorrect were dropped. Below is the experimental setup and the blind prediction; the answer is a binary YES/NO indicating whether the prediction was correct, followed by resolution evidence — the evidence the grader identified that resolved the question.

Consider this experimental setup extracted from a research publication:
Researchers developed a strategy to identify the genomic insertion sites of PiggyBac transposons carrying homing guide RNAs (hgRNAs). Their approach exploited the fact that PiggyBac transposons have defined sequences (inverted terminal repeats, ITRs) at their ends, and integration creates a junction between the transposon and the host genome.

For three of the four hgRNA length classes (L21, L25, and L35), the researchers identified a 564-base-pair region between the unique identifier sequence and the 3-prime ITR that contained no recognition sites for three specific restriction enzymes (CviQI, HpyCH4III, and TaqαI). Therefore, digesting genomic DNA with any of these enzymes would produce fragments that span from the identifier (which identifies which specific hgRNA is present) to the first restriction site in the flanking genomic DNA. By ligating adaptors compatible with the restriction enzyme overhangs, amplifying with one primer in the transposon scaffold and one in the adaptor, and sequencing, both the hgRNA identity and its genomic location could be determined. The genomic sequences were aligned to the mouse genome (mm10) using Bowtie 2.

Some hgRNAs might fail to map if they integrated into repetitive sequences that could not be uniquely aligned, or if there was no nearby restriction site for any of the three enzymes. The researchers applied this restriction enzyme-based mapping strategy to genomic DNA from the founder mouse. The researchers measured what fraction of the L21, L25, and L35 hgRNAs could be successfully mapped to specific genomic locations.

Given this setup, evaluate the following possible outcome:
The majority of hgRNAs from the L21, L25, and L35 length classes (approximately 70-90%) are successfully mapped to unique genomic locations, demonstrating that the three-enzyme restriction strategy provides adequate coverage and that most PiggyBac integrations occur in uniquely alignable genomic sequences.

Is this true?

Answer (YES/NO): NO